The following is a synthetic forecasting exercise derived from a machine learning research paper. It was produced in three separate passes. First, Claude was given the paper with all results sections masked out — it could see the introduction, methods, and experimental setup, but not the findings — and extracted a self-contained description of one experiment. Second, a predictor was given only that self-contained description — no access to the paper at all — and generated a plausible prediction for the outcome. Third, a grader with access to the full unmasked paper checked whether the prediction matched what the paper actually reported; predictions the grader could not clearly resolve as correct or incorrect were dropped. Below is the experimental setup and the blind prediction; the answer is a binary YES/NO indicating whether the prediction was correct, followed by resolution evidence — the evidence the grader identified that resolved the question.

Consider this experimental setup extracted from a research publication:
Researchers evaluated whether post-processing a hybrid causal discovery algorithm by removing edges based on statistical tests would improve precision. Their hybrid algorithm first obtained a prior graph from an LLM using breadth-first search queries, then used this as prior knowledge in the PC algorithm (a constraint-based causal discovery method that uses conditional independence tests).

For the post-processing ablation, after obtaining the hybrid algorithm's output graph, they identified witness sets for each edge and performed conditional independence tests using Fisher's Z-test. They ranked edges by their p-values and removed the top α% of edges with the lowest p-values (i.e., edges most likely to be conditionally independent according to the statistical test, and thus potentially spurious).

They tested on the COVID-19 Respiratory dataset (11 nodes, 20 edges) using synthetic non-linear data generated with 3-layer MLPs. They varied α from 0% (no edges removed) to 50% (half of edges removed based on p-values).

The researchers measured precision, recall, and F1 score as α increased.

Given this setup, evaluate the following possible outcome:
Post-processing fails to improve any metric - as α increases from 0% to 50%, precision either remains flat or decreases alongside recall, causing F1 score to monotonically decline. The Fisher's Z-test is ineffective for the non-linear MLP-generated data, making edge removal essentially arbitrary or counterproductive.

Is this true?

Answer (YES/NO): YES